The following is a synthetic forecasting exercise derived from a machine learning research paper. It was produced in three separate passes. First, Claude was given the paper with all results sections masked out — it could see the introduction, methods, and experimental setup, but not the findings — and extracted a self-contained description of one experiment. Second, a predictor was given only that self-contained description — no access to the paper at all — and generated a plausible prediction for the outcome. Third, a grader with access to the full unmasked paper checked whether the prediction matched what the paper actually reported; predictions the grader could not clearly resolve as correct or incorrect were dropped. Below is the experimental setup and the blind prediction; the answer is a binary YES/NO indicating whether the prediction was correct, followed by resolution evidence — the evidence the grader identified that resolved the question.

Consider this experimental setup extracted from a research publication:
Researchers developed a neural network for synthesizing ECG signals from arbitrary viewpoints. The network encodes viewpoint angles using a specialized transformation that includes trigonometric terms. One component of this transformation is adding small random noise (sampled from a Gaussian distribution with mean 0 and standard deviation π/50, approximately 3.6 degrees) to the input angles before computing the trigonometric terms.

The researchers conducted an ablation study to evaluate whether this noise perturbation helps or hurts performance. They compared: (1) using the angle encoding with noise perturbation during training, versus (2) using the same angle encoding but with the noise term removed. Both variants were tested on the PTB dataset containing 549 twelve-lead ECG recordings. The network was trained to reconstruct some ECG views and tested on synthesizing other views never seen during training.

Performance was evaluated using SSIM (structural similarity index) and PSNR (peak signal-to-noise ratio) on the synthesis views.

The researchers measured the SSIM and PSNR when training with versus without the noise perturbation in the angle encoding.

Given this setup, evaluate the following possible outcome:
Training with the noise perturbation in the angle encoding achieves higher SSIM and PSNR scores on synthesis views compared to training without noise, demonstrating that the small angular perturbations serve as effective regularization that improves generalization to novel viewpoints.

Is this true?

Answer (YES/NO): YES